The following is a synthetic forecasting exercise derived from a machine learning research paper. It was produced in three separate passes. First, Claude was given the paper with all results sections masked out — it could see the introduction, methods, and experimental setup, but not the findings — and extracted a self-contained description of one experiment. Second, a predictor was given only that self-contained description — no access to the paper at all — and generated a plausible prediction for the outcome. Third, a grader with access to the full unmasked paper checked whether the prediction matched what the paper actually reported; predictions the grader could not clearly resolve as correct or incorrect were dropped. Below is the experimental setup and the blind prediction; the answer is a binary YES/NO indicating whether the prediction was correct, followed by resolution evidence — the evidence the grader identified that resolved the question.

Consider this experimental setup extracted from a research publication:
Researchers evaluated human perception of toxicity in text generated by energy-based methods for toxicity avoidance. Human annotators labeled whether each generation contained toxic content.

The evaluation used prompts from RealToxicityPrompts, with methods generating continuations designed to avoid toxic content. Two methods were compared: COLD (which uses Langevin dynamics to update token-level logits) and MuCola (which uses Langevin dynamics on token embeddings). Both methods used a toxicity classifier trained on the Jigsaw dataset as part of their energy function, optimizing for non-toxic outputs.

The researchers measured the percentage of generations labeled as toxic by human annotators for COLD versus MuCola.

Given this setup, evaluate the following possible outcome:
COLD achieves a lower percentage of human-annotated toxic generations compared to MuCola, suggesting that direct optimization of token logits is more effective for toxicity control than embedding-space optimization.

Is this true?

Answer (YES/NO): NO